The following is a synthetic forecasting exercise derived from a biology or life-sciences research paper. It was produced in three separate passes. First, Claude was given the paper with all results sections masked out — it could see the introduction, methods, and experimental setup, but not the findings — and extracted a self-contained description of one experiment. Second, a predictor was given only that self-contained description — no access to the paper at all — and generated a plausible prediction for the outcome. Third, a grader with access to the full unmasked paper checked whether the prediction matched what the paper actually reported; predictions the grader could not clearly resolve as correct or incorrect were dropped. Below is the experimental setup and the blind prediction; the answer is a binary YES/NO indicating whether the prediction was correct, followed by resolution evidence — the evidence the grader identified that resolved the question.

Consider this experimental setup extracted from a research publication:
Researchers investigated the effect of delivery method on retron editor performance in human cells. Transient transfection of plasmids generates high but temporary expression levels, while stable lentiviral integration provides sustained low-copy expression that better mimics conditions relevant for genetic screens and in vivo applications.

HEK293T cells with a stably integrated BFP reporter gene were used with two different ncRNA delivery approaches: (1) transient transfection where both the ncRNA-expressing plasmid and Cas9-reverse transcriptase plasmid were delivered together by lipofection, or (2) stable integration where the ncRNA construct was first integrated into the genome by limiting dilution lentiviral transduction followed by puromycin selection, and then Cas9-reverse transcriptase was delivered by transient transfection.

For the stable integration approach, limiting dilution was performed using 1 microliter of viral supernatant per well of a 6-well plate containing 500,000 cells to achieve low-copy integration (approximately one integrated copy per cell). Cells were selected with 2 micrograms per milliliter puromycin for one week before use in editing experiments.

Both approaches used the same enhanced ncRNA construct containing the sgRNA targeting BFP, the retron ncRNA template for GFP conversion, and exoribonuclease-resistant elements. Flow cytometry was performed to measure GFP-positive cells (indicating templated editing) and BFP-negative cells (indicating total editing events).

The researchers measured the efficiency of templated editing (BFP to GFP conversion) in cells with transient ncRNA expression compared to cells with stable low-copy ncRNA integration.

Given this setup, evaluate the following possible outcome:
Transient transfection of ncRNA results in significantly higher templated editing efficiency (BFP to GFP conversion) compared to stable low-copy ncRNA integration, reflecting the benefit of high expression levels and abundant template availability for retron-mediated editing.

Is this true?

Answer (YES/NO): YES